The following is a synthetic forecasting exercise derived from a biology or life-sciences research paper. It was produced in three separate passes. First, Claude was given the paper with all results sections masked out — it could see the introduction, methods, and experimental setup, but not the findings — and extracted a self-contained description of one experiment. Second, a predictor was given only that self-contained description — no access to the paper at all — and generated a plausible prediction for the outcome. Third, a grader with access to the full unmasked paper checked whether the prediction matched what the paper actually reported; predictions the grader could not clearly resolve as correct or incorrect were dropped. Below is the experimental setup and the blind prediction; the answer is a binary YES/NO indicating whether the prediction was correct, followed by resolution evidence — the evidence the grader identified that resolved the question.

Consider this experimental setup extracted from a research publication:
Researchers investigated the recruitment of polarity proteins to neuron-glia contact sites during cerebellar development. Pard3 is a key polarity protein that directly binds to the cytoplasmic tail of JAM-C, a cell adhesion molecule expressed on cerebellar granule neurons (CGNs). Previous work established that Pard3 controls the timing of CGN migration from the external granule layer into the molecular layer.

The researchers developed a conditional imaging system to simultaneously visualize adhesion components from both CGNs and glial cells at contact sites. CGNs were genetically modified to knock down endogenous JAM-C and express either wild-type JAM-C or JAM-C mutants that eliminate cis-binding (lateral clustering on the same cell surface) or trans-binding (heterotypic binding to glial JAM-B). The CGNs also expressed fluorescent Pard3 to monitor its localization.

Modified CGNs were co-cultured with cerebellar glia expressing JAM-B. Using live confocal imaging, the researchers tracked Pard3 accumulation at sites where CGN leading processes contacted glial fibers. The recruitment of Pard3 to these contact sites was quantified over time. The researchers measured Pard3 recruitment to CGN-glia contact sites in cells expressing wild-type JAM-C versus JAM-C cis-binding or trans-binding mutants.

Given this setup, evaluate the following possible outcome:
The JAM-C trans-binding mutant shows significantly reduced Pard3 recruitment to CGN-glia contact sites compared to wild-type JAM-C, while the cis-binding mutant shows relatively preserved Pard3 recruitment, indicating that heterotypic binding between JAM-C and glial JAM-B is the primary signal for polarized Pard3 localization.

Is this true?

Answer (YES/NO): YES